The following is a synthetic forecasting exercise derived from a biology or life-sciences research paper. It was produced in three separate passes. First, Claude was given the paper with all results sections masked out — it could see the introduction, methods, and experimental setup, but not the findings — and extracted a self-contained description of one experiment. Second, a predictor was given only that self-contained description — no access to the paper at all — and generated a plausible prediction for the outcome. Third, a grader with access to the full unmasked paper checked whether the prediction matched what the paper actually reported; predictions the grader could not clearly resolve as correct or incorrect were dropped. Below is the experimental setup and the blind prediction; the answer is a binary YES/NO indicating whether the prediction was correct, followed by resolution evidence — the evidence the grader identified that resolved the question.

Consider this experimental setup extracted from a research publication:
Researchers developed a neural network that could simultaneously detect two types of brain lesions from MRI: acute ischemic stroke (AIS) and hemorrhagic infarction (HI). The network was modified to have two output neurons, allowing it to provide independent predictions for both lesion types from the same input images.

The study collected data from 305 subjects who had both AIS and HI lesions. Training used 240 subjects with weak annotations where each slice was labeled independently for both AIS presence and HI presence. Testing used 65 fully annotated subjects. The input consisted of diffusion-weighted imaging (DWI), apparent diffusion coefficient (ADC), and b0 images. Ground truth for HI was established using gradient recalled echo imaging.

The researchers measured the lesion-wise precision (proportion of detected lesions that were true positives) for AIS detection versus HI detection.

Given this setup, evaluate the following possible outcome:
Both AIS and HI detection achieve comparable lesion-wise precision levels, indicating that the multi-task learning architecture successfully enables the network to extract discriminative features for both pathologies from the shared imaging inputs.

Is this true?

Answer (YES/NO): YES